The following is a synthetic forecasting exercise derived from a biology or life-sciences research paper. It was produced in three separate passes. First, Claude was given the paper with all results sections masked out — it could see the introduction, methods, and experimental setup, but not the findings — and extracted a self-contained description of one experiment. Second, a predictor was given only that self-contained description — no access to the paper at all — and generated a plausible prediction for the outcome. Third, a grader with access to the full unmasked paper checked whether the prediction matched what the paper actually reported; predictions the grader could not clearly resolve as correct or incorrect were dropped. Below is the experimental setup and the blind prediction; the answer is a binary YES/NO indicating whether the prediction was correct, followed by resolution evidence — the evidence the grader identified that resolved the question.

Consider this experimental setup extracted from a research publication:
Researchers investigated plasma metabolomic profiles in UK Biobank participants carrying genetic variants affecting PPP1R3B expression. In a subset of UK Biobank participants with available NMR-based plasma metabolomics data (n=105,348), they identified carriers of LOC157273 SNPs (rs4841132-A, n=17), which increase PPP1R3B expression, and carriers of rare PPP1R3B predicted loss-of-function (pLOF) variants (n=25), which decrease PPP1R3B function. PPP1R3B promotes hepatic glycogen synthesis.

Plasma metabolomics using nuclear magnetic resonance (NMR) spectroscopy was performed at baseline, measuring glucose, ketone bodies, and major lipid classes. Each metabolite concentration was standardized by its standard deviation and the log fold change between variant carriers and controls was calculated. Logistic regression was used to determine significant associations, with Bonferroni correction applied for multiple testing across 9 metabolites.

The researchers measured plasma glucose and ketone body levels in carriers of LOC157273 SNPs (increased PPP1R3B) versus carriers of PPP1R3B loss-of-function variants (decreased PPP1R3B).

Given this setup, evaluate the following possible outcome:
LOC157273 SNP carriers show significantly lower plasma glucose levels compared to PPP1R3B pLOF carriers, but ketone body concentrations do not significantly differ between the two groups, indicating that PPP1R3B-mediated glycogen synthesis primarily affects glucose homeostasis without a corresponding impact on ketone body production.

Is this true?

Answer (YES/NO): NO